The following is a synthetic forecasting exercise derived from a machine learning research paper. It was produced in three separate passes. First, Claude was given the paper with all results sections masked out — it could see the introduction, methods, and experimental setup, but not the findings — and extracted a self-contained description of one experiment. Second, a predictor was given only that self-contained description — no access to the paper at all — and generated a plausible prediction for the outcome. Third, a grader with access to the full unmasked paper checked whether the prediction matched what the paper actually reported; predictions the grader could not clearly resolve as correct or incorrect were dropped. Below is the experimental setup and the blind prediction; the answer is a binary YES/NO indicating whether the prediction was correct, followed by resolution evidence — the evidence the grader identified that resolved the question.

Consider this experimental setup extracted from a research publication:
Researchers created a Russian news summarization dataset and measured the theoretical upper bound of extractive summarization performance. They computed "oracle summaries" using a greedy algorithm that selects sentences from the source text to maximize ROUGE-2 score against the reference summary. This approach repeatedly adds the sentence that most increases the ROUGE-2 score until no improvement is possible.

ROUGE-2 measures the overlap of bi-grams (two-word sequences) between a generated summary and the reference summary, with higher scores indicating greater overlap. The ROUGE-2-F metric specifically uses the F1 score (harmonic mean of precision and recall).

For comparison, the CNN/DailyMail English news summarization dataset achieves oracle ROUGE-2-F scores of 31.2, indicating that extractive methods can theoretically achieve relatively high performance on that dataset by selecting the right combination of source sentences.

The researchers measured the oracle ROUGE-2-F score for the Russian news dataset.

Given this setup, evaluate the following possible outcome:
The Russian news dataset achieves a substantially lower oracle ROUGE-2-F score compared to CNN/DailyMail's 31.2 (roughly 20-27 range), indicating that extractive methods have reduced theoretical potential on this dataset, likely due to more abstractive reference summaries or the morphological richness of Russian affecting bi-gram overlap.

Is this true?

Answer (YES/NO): YES